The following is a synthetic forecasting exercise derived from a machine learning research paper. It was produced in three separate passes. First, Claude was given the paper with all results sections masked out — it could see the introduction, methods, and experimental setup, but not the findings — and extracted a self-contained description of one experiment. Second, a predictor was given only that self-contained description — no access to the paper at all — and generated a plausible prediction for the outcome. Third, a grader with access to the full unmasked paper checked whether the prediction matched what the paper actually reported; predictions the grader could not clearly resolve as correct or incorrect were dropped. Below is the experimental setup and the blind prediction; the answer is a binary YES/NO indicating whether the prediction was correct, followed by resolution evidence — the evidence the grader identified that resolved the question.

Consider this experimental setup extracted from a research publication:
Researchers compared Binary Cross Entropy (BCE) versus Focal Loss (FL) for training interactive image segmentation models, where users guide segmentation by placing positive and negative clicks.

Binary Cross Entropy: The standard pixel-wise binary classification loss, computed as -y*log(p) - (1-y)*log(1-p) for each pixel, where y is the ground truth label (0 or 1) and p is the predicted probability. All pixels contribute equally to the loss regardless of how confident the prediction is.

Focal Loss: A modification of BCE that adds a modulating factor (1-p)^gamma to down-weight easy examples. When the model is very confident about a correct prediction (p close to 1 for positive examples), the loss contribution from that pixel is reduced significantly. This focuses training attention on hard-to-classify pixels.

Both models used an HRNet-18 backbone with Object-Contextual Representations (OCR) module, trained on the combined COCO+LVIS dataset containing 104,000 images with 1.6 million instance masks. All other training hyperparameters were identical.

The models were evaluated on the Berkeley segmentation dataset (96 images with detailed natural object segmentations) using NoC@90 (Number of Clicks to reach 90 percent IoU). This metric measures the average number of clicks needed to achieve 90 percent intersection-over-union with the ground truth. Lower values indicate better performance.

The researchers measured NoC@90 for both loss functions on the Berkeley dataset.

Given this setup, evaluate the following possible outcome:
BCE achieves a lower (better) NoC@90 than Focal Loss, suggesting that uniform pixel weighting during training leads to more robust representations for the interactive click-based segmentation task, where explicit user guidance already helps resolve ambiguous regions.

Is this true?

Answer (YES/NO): YES